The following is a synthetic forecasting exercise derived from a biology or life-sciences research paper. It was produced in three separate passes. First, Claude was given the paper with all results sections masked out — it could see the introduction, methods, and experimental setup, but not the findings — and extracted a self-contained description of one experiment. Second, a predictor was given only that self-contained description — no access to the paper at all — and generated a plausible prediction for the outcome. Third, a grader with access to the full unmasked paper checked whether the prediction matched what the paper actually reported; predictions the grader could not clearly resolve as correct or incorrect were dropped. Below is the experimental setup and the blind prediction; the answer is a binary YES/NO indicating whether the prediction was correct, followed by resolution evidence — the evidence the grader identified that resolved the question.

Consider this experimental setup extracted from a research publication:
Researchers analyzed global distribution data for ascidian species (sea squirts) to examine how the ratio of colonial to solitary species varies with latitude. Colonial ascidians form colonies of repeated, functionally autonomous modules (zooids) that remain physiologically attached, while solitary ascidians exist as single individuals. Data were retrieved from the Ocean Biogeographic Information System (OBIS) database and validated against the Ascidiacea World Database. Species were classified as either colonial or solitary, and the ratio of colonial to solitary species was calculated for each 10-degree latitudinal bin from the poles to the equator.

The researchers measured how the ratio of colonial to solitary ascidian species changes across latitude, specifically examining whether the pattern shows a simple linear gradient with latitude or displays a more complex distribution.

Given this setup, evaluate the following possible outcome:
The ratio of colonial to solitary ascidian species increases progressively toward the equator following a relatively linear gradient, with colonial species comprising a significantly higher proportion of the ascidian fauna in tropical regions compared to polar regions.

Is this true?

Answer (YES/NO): NO